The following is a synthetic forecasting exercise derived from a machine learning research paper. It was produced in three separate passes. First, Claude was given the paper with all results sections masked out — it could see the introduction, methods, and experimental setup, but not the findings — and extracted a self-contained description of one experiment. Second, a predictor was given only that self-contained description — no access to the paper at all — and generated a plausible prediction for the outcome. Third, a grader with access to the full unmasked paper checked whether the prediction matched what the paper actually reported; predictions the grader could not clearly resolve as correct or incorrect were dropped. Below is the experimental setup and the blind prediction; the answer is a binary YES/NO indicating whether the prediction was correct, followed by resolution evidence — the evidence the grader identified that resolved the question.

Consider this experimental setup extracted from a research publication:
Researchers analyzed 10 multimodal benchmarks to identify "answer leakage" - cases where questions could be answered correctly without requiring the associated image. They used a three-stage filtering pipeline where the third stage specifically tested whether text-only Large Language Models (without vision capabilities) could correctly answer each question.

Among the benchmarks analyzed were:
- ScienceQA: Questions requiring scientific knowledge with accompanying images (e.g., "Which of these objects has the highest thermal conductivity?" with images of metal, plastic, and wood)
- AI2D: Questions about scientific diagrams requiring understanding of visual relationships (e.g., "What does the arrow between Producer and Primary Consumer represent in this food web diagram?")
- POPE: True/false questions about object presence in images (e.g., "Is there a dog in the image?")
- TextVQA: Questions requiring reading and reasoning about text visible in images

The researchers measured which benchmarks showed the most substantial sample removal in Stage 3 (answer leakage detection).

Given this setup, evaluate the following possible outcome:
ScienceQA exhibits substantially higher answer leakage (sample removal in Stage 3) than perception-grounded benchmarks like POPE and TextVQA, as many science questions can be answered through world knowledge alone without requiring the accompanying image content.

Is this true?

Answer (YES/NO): YES